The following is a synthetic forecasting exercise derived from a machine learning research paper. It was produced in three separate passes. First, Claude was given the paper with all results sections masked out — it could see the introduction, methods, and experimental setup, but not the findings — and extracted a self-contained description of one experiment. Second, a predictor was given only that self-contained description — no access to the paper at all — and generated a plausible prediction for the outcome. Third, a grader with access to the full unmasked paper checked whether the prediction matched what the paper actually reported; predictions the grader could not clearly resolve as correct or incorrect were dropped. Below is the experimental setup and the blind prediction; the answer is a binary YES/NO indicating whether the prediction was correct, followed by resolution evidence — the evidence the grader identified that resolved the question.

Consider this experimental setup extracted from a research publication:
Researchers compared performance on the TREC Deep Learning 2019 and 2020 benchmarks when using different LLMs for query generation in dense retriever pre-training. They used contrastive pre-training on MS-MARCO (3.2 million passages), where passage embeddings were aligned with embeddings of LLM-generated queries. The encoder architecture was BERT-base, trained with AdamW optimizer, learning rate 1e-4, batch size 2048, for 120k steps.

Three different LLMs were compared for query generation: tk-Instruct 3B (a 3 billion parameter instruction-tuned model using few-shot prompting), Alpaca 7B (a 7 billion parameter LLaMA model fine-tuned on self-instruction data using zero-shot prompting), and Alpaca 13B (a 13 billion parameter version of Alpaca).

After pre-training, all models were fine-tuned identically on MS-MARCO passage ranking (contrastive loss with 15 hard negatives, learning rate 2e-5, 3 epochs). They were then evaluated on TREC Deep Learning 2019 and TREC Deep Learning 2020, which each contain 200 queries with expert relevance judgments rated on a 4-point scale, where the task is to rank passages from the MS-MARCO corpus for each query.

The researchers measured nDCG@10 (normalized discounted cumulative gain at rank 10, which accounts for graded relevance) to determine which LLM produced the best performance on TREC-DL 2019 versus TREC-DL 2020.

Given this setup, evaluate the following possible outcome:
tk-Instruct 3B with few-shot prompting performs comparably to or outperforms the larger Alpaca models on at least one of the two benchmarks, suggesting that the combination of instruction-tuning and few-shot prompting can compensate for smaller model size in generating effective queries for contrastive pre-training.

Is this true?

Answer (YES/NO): YES